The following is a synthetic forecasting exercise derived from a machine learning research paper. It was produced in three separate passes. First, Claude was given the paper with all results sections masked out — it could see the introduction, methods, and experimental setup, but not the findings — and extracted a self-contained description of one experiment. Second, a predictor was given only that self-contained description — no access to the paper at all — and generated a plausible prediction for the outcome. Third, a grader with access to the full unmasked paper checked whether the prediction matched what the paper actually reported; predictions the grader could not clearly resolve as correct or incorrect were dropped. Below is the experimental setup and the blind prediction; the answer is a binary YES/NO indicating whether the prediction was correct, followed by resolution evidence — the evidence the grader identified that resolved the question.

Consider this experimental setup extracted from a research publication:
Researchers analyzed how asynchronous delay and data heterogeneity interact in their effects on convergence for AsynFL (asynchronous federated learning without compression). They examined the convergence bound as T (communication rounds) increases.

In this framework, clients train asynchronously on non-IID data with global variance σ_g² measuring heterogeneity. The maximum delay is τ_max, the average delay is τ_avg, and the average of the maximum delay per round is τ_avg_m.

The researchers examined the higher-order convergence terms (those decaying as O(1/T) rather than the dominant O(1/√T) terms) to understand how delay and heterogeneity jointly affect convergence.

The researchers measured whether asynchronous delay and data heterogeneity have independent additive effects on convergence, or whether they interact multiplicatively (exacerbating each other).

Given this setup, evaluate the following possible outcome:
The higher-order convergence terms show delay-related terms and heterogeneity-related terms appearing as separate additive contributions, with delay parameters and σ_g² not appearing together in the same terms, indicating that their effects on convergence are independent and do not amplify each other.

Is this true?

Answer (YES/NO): NO